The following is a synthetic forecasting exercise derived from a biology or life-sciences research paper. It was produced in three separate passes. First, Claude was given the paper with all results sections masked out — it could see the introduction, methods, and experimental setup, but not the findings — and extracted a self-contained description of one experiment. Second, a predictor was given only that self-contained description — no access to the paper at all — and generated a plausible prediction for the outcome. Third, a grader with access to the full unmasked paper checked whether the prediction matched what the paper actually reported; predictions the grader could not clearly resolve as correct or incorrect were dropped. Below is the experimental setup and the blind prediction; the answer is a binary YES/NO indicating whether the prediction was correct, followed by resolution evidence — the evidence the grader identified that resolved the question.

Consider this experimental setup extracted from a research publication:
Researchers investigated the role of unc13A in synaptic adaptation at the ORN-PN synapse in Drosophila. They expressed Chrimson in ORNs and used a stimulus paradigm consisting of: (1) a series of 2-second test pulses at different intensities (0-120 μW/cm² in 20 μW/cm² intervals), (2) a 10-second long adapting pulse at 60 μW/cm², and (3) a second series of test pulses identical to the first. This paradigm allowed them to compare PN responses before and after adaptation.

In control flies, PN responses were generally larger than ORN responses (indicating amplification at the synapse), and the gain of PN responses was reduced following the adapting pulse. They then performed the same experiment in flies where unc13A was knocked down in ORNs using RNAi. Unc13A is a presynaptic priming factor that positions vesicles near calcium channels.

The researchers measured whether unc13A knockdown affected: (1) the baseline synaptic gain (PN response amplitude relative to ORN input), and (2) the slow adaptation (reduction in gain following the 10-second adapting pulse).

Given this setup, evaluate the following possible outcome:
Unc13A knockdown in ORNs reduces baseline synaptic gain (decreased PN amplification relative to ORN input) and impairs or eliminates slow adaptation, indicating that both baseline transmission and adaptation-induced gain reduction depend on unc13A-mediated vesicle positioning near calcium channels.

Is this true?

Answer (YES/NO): NO